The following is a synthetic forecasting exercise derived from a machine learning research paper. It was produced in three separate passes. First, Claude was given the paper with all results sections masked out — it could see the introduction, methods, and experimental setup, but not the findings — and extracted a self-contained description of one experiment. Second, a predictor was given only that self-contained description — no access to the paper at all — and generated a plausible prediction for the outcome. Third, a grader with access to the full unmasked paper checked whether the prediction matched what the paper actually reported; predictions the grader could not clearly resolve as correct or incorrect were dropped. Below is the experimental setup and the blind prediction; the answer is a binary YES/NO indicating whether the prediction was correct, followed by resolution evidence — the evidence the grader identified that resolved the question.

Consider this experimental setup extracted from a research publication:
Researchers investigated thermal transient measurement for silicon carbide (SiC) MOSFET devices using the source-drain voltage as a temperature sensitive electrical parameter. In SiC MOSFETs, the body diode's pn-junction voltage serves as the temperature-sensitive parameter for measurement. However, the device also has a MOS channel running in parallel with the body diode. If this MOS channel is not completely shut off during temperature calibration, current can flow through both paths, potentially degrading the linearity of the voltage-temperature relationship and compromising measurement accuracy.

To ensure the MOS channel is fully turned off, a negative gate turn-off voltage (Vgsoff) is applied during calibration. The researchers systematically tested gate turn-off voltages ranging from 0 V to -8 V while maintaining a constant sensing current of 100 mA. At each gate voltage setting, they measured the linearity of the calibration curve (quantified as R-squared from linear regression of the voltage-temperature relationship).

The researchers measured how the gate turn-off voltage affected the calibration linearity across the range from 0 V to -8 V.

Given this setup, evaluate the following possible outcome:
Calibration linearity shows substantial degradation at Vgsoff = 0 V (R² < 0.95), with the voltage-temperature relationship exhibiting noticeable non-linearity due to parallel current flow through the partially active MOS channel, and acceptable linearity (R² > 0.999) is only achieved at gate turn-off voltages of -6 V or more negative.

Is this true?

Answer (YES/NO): NO